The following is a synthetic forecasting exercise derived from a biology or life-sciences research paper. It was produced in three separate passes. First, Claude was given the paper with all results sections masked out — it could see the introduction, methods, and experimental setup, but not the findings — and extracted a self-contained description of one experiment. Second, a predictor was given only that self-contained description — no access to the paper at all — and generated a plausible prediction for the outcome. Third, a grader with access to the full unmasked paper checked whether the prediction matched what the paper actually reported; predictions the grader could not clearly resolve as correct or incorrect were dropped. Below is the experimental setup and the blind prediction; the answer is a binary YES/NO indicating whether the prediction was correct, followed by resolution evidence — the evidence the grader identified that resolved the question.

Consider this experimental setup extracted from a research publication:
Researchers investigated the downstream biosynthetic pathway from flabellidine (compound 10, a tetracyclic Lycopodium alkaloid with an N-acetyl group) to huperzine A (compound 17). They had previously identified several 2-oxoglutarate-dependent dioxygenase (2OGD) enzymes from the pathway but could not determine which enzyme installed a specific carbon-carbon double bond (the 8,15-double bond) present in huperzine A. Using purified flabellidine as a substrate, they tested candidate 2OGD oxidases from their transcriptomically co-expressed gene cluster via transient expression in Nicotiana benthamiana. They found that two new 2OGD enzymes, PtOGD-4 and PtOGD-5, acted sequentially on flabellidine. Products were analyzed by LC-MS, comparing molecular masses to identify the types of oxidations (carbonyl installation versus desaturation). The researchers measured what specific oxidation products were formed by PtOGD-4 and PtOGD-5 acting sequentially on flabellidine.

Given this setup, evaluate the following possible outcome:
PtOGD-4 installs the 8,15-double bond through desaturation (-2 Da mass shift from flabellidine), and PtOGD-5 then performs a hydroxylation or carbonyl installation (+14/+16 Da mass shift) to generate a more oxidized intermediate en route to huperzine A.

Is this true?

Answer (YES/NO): NO